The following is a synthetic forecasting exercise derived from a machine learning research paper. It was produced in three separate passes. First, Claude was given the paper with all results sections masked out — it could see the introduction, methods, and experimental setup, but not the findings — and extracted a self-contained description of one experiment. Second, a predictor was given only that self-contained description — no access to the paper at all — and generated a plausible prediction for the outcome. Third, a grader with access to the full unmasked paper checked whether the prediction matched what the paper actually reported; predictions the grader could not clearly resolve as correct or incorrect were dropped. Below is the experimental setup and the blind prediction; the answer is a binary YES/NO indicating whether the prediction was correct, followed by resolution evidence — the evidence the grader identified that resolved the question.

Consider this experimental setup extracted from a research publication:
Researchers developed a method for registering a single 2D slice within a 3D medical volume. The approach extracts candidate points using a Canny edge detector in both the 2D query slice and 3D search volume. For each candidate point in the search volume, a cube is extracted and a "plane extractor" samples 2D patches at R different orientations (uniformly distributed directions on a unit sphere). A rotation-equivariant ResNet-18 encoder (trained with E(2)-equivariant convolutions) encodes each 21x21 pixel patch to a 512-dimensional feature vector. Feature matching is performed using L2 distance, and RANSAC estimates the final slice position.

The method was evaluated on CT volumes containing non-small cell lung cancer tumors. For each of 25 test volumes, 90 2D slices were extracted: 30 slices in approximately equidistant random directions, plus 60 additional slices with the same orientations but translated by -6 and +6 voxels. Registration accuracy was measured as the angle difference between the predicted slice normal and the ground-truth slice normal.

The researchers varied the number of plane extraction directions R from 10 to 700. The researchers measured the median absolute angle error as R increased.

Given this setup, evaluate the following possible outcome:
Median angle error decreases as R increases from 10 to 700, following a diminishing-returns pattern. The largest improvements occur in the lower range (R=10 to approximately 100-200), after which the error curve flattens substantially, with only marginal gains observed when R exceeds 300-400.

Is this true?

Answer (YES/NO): YES